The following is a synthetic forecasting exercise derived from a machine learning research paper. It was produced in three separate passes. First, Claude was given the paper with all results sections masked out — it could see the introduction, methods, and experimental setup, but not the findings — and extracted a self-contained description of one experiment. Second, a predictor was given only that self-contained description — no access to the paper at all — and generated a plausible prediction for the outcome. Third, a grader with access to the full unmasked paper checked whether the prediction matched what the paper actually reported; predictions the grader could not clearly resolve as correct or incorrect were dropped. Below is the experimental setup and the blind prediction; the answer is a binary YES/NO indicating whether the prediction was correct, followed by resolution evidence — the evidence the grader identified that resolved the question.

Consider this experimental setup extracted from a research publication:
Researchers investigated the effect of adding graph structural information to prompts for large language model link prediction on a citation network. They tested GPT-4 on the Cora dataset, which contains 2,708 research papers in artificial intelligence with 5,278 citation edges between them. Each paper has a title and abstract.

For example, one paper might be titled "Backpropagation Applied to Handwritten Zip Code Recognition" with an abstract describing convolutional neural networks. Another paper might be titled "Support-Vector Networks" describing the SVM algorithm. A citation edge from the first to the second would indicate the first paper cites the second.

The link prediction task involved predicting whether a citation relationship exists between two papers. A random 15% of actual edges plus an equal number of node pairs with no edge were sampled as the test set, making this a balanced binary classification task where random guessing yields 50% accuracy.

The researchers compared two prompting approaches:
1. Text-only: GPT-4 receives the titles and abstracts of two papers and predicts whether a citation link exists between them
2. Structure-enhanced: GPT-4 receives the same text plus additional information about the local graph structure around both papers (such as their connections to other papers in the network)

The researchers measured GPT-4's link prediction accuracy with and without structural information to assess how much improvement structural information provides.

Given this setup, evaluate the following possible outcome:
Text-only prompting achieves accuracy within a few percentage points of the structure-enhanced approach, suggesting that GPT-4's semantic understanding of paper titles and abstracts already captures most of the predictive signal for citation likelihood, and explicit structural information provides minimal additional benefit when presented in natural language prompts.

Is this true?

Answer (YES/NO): NO